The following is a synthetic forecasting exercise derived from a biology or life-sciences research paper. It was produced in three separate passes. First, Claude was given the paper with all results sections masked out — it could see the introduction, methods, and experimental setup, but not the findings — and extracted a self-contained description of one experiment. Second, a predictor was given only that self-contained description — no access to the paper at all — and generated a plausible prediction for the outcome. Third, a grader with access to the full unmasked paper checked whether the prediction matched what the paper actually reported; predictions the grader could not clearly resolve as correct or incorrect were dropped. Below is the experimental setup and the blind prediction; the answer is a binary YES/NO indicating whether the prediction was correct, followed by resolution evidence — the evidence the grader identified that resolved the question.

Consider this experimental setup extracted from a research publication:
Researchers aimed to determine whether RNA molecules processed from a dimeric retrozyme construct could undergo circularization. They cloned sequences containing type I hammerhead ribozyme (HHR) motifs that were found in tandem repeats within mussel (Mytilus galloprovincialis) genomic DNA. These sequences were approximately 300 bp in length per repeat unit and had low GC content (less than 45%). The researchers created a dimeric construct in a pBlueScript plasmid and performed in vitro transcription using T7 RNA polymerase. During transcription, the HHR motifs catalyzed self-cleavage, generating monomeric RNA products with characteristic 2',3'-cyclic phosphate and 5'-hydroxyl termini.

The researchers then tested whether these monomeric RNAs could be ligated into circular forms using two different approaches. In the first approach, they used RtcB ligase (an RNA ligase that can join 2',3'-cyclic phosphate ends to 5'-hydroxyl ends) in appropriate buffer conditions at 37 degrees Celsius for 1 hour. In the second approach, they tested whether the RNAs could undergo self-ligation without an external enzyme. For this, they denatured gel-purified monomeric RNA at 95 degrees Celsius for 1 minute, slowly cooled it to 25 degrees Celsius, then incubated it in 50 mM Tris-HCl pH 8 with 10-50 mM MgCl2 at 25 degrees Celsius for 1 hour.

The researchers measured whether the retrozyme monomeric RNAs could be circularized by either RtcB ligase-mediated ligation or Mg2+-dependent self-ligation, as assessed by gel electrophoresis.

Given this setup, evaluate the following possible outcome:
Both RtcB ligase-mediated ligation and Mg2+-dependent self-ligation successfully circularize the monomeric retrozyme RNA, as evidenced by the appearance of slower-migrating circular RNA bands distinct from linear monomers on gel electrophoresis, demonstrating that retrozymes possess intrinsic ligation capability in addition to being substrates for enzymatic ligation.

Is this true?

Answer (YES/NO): NO